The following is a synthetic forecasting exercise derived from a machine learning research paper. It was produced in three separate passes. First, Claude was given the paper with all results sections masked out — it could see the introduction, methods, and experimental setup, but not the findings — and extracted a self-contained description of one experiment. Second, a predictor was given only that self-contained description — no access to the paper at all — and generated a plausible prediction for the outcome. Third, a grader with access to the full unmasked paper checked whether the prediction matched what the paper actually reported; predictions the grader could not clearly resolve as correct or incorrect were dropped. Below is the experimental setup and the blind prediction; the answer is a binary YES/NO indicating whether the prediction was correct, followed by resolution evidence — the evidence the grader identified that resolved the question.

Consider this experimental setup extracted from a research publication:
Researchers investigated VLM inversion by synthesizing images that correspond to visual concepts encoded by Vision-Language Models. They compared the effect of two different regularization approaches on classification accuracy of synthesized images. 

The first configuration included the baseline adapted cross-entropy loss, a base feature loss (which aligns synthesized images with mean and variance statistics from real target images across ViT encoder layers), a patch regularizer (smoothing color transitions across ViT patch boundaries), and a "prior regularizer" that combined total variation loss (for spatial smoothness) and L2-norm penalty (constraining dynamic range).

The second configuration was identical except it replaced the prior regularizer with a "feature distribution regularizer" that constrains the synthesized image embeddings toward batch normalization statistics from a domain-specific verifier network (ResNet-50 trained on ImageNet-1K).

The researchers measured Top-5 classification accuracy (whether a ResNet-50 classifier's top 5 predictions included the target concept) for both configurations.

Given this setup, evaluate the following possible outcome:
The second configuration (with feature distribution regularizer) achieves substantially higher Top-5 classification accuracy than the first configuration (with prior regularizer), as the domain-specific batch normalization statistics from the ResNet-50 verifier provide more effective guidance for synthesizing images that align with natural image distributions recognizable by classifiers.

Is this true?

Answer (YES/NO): NO